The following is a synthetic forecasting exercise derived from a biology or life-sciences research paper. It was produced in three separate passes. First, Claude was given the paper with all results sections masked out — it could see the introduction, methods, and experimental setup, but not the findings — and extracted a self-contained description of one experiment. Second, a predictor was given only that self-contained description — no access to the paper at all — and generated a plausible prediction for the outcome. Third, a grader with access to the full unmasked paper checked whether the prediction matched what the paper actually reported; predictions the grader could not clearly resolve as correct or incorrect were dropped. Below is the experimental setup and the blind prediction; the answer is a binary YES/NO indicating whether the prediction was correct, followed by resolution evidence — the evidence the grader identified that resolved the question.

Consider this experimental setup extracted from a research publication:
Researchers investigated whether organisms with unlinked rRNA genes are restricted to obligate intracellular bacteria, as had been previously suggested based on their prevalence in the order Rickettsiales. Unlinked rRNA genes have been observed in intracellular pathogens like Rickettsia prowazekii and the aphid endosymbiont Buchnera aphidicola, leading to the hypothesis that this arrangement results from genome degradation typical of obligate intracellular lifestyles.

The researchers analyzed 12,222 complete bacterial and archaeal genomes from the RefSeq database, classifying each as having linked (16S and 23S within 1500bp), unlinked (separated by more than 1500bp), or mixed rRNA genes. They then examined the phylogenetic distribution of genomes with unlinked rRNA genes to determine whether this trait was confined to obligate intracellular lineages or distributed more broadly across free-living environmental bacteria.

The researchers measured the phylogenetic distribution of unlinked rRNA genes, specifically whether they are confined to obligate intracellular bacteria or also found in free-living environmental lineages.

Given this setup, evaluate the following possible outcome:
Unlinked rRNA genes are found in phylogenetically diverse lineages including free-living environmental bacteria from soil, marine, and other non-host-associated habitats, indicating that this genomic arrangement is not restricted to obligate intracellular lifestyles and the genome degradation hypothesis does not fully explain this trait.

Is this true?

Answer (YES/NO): YES